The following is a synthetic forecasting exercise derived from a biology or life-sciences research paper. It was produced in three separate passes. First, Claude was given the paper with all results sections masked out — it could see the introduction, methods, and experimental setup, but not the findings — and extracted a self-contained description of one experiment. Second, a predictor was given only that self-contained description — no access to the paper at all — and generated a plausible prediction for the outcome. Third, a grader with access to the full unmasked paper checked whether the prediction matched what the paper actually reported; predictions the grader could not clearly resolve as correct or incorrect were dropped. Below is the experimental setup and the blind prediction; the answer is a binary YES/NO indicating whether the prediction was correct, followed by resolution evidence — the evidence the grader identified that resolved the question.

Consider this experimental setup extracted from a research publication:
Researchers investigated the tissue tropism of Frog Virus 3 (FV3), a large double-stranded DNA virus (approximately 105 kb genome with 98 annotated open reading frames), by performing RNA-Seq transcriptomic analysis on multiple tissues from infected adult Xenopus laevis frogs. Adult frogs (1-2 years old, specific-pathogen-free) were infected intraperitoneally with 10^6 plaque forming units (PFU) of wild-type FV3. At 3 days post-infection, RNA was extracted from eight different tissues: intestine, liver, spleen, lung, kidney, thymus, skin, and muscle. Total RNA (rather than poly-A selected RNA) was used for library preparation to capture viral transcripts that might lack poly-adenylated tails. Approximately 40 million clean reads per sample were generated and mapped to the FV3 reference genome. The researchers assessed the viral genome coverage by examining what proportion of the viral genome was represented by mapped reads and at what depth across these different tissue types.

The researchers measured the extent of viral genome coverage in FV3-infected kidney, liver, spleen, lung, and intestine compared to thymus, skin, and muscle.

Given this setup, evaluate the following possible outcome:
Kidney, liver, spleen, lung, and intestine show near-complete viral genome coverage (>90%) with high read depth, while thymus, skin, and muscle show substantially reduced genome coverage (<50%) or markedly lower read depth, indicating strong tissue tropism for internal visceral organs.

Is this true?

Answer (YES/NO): YES